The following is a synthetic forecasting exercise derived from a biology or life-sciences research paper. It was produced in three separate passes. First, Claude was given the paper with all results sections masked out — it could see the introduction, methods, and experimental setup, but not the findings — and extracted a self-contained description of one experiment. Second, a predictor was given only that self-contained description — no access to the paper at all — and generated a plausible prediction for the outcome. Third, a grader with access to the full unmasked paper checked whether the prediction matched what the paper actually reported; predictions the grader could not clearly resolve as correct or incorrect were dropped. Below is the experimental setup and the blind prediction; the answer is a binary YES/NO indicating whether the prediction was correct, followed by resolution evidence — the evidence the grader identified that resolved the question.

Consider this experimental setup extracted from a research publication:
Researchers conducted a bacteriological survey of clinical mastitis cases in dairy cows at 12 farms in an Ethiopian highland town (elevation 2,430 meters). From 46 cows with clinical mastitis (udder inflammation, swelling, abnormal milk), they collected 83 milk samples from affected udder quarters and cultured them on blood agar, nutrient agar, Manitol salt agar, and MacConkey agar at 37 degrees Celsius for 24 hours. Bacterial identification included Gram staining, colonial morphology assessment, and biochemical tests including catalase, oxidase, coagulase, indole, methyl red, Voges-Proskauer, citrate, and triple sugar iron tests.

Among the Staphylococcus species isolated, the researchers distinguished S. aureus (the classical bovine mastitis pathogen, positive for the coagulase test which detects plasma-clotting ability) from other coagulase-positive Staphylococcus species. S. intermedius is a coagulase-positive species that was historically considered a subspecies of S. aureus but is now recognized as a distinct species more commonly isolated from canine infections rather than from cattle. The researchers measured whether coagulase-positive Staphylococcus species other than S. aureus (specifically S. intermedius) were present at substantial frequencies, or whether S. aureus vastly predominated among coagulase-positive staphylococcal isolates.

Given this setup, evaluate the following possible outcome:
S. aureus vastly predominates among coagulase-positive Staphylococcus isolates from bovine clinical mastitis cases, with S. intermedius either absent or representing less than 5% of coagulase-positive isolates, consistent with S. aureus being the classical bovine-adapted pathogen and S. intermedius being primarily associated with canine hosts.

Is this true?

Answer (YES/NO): NO